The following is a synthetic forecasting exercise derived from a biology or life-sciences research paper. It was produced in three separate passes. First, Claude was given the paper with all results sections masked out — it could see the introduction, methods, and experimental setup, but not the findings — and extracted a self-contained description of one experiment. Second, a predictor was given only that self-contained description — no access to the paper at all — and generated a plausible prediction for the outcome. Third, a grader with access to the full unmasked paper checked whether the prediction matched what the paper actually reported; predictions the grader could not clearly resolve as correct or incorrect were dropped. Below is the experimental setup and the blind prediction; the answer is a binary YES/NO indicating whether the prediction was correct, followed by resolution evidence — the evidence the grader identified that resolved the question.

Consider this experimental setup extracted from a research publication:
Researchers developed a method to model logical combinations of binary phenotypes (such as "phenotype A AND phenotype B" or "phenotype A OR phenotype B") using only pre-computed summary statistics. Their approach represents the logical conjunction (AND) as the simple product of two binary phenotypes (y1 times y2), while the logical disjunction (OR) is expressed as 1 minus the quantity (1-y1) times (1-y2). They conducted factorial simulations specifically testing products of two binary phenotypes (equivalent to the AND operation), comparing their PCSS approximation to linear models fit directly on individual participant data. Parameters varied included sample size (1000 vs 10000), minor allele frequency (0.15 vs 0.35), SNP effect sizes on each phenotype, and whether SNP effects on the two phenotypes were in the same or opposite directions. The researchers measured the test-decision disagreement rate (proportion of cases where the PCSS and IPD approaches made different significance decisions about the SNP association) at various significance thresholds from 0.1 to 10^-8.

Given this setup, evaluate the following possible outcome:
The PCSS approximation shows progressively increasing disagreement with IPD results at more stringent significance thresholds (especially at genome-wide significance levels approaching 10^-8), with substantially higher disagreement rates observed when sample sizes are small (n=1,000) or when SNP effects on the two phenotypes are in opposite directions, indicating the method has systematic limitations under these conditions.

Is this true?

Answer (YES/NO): NO